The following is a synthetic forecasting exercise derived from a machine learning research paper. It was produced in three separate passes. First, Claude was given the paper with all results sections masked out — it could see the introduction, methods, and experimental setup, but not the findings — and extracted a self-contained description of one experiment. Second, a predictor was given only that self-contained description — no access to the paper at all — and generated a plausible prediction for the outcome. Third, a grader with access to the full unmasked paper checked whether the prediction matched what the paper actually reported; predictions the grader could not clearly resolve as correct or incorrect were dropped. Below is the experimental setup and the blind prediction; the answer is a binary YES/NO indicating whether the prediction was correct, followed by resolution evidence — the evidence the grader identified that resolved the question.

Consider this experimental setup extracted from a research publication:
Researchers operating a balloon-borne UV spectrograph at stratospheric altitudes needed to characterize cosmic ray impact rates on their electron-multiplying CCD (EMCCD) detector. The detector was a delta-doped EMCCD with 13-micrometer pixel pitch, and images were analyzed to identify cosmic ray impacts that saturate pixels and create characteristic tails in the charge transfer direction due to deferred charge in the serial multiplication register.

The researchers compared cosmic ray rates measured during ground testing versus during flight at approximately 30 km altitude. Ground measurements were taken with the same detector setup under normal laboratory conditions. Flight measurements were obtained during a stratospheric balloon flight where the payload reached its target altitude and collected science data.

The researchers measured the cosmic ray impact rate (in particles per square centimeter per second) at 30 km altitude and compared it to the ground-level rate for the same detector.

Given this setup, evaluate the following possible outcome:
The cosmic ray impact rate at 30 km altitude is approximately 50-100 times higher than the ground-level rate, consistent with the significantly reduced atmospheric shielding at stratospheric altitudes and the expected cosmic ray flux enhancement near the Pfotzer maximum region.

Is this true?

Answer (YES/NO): YES